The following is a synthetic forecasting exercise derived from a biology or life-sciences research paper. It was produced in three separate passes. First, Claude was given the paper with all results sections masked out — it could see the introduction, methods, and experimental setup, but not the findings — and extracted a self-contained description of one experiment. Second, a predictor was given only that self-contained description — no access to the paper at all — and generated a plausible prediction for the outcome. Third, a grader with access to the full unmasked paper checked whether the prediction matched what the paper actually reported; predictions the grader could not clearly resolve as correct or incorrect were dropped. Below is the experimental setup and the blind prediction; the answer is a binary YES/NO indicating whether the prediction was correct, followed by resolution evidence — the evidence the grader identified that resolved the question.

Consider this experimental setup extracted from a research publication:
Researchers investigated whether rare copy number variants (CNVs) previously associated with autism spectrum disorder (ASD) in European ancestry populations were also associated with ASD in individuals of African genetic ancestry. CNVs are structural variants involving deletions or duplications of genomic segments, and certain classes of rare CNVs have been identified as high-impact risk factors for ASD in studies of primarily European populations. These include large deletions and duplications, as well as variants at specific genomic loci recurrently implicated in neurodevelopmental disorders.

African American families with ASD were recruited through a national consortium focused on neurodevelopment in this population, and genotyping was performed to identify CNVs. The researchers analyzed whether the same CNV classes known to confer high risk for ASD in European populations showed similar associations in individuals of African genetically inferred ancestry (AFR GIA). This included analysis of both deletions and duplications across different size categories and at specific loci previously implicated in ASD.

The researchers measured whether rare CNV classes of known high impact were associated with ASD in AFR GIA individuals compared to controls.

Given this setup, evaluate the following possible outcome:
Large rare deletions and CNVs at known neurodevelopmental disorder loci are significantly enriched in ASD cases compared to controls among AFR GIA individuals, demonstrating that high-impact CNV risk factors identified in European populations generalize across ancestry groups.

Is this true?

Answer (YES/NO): YES